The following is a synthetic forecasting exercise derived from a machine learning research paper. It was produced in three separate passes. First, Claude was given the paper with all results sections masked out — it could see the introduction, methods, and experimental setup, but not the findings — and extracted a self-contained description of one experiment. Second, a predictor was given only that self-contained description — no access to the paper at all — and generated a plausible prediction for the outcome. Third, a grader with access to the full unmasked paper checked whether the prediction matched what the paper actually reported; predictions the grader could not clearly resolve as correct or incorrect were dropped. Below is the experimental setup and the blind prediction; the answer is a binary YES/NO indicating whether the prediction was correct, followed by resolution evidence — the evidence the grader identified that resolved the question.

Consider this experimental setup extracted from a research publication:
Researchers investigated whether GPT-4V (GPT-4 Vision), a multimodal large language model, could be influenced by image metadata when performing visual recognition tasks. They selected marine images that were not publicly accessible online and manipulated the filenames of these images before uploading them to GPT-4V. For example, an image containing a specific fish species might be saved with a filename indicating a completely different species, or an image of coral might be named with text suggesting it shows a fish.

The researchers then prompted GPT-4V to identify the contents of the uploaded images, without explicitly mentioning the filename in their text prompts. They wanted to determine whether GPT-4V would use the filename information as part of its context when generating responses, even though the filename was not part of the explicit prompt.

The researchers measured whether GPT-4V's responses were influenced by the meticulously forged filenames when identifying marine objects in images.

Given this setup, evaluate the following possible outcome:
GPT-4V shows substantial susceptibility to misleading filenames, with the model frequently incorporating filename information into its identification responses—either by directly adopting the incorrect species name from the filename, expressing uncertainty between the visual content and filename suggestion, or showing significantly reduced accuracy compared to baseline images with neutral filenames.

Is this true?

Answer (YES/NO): YES